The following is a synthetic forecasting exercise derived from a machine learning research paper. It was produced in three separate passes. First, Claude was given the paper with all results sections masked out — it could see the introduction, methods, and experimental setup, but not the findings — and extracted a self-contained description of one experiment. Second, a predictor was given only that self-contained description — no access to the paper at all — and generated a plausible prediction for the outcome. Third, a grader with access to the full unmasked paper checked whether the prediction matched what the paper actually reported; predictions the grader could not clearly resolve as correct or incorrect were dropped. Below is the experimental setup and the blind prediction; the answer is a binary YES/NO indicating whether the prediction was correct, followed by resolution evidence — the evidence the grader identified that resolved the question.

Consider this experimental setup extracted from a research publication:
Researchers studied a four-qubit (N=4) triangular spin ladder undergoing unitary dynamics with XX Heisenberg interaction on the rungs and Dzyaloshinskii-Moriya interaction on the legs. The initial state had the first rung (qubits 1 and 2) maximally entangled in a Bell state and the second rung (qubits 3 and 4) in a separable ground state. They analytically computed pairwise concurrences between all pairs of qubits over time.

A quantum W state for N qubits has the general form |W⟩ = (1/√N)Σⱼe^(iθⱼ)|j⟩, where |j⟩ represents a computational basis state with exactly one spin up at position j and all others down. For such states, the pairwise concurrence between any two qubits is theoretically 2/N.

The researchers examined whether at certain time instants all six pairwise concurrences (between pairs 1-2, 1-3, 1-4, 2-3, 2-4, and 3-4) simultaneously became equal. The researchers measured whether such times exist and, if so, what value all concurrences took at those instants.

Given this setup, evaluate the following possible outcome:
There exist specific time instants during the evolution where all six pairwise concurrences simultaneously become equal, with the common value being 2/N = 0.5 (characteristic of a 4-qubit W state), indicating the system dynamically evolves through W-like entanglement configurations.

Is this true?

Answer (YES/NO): YES